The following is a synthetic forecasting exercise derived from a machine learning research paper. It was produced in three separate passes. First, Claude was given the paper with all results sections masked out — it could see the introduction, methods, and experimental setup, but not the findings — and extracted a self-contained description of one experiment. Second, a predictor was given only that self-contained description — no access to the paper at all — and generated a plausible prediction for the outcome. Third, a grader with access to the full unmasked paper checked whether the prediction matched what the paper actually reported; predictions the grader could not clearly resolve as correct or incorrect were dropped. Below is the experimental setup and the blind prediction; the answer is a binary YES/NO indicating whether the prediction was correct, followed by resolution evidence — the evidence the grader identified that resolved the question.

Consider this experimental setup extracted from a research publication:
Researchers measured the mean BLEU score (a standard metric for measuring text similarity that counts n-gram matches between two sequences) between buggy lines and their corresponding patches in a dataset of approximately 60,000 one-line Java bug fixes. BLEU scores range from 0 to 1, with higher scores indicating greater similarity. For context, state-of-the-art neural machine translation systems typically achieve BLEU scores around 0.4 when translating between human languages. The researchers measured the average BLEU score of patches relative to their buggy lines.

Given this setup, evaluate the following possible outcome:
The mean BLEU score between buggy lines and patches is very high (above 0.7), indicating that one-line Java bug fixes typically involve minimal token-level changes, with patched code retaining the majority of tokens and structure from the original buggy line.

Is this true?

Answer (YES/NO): NO